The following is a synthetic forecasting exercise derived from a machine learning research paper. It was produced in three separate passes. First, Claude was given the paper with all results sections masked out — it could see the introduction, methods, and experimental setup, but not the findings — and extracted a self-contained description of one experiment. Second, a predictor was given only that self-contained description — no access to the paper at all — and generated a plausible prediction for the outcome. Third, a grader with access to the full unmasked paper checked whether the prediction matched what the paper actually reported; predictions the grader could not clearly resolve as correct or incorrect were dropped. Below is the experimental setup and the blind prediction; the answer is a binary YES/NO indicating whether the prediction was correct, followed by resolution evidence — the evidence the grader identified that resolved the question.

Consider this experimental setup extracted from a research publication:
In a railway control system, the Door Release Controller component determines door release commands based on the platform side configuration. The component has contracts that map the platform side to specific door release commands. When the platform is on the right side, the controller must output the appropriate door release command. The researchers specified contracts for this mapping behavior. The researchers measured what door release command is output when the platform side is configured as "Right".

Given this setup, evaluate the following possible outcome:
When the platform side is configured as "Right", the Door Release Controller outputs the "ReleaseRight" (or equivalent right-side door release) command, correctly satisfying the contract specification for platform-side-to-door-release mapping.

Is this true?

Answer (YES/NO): YES